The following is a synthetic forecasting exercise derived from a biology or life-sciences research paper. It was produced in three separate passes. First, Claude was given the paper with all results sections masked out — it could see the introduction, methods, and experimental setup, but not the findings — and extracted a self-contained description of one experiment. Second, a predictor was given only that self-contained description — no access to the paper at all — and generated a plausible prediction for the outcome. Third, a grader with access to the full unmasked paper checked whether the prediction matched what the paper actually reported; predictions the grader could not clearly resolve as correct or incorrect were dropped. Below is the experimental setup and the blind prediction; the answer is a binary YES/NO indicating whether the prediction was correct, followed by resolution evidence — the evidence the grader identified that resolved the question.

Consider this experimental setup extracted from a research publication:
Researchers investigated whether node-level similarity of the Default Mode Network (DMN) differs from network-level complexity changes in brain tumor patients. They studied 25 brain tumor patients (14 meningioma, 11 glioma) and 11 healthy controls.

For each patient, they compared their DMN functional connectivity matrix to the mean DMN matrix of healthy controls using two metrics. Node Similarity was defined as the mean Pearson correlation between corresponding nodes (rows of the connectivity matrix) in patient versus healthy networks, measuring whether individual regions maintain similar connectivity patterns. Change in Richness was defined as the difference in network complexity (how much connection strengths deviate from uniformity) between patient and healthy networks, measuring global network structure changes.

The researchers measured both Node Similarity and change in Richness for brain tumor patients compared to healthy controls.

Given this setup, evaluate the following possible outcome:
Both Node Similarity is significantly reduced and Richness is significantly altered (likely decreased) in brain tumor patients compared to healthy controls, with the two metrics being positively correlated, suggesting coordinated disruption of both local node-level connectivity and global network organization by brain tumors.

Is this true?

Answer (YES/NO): NO